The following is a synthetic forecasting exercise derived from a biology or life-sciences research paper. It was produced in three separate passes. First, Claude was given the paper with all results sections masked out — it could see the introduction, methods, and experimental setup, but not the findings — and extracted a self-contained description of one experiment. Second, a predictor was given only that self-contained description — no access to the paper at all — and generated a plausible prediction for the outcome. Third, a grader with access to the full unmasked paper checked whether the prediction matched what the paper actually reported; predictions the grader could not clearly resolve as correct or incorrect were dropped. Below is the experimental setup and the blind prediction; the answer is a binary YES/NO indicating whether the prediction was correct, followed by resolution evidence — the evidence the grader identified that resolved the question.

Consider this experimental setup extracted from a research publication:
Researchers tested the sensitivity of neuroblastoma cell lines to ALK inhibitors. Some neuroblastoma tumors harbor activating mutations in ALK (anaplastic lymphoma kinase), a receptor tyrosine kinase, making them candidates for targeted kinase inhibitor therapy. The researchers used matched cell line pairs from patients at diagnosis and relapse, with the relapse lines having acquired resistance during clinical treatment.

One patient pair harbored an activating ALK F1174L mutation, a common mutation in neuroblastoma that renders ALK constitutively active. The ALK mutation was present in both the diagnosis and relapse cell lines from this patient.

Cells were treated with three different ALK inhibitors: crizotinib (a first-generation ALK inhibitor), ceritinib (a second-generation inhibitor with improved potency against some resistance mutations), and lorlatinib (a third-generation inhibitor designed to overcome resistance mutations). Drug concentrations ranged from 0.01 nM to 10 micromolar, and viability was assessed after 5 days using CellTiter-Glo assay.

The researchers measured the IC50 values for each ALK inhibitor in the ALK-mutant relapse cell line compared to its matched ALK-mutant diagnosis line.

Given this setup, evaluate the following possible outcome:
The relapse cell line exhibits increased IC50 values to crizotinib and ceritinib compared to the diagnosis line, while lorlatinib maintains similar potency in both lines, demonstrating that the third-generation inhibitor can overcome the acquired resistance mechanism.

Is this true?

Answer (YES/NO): NO